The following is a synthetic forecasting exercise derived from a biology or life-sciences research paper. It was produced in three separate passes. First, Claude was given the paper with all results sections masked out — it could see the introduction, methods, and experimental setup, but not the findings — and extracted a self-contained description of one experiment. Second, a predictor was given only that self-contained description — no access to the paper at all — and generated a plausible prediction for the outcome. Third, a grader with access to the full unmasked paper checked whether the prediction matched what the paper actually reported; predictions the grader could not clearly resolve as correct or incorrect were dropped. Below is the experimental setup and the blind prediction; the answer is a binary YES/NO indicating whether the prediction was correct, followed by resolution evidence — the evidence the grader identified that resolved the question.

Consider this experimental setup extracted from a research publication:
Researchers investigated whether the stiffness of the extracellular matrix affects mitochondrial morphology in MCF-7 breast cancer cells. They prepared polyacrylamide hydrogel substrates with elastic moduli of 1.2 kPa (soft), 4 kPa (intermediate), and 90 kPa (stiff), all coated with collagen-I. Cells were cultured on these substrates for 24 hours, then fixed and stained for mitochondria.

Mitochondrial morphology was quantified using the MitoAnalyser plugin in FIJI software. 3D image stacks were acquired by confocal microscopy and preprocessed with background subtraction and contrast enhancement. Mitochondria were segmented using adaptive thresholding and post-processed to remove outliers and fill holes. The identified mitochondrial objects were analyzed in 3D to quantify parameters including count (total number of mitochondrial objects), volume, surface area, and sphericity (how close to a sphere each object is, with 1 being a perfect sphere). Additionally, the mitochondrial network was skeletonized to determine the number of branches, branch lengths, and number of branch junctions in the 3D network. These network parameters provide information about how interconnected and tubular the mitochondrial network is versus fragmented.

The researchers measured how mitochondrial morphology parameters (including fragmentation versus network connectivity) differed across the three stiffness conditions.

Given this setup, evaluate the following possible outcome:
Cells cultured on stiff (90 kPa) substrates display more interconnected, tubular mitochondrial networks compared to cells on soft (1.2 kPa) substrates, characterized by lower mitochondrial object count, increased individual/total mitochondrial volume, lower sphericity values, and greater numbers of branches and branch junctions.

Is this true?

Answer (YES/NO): NO